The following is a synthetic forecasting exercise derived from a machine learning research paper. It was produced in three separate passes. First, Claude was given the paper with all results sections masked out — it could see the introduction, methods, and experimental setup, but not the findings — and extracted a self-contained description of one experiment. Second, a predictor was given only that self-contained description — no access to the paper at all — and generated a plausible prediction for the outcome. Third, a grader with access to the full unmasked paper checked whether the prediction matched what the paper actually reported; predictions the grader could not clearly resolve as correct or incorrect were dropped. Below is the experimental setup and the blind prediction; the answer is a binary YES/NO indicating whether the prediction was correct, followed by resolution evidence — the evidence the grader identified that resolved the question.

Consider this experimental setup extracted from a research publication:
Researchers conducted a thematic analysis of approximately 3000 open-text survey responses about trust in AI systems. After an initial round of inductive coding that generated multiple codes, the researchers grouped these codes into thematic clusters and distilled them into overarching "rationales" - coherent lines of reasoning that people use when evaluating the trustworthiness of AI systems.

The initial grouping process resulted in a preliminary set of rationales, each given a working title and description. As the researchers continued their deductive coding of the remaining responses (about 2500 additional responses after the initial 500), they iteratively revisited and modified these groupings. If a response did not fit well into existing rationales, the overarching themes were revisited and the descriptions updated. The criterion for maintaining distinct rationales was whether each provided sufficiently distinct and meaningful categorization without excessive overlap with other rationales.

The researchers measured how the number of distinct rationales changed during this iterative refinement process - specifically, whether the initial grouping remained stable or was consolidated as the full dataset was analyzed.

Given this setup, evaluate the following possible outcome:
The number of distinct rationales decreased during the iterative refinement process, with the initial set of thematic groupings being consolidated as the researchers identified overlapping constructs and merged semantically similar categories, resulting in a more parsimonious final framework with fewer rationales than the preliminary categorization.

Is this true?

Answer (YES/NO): YES